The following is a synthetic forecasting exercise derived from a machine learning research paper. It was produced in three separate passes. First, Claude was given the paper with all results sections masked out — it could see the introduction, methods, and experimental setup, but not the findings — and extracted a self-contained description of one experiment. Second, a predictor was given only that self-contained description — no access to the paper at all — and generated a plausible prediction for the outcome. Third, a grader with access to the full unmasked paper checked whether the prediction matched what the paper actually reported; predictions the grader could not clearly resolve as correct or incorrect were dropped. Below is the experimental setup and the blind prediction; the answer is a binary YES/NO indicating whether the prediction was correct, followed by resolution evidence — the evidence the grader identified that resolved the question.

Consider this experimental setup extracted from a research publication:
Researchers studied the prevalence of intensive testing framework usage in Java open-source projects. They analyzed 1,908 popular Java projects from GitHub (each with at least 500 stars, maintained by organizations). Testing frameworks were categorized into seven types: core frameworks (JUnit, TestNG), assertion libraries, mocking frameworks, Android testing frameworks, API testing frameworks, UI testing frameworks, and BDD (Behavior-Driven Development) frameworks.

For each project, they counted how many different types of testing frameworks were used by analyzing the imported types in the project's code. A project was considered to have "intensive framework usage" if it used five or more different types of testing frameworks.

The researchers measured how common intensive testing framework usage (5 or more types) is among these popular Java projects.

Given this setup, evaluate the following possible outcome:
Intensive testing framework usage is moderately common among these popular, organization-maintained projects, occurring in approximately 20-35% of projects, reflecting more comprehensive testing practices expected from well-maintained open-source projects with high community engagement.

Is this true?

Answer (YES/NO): NO